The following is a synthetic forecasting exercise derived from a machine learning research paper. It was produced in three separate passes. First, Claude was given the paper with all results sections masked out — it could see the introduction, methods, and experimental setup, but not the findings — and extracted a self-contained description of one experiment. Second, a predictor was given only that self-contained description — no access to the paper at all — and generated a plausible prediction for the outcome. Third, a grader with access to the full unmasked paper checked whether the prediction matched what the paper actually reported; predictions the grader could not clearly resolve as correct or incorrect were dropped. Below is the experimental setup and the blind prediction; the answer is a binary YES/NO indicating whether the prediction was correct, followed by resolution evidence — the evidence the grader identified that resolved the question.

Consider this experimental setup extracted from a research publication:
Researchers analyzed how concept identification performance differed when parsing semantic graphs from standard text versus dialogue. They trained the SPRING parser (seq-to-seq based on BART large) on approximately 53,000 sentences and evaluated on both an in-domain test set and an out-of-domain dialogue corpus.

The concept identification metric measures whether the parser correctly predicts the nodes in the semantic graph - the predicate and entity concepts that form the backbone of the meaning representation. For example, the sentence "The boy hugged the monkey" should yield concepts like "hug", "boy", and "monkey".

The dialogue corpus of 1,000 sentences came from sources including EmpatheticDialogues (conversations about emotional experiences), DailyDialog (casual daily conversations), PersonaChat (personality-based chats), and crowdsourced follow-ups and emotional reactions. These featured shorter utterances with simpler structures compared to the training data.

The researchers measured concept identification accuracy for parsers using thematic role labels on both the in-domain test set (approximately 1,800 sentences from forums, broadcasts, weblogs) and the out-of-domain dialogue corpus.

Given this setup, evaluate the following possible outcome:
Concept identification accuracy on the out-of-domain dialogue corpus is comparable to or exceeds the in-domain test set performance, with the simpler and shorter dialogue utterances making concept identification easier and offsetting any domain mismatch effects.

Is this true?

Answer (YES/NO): NO